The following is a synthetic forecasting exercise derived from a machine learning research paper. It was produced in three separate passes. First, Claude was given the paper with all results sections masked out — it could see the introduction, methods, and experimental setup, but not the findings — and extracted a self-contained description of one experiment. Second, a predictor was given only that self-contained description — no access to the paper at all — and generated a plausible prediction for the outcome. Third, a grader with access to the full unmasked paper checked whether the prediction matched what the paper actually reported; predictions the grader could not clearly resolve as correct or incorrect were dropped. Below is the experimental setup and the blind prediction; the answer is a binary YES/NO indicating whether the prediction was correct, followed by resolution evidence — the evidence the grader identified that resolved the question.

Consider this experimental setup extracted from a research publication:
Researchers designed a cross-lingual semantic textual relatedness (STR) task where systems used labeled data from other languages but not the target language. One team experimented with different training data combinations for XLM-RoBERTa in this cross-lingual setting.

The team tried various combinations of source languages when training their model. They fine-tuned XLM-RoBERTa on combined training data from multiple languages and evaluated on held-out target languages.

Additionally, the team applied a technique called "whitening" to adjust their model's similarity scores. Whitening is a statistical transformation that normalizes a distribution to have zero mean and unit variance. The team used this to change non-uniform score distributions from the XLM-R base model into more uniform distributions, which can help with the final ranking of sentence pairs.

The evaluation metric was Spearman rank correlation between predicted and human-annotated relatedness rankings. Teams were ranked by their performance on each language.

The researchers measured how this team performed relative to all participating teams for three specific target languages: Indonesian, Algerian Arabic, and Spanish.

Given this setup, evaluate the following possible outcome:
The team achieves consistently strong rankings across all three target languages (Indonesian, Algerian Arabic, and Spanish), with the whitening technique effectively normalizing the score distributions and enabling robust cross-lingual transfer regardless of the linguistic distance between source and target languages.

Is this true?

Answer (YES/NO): YES